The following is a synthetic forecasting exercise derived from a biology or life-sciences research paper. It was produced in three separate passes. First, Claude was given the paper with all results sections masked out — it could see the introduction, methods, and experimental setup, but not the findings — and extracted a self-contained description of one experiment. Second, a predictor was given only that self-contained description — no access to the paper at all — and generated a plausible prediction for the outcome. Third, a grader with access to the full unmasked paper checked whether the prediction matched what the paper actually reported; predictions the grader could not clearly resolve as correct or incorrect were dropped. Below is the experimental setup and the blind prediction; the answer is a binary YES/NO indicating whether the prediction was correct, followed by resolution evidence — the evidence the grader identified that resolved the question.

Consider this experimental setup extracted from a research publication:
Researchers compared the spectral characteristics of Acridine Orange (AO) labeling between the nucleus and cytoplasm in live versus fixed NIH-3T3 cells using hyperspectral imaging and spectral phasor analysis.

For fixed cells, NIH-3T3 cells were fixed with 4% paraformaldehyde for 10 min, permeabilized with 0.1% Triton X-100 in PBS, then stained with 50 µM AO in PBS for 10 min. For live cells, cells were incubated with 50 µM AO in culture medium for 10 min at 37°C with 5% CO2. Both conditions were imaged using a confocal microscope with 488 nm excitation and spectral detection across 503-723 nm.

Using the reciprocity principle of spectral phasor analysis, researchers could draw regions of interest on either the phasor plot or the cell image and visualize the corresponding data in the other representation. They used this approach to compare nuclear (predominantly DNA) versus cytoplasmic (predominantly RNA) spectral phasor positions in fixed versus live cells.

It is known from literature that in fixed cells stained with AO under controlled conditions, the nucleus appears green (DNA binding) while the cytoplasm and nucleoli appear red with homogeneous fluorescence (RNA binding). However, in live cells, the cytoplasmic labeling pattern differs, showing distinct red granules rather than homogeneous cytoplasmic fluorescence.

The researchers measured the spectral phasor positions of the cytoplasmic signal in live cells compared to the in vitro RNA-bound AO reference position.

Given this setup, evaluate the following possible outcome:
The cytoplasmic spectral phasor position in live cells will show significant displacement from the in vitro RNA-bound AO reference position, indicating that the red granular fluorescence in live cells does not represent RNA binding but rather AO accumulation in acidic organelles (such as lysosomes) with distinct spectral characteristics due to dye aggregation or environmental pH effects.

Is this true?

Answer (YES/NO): NO